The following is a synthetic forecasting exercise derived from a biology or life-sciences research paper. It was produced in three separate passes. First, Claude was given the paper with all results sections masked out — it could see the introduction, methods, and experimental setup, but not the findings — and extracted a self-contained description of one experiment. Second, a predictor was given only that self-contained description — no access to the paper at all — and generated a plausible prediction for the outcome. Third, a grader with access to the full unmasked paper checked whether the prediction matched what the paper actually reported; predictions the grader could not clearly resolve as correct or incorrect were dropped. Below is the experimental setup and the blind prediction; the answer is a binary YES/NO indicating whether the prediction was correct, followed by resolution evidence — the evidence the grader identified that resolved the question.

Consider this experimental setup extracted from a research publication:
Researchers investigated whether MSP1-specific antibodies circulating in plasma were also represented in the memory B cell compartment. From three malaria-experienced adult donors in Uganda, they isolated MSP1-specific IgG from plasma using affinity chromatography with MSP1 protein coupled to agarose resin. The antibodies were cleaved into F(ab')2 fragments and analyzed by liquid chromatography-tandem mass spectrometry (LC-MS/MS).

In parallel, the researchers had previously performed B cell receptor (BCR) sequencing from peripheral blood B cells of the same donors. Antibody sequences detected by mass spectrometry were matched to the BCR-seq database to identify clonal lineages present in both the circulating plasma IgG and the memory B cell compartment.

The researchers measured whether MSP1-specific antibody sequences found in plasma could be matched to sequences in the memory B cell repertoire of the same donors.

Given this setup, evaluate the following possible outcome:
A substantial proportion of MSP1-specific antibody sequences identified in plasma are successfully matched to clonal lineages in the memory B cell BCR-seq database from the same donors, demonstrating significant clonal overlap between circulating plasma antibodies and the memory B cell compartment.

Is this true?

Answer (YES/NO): YES